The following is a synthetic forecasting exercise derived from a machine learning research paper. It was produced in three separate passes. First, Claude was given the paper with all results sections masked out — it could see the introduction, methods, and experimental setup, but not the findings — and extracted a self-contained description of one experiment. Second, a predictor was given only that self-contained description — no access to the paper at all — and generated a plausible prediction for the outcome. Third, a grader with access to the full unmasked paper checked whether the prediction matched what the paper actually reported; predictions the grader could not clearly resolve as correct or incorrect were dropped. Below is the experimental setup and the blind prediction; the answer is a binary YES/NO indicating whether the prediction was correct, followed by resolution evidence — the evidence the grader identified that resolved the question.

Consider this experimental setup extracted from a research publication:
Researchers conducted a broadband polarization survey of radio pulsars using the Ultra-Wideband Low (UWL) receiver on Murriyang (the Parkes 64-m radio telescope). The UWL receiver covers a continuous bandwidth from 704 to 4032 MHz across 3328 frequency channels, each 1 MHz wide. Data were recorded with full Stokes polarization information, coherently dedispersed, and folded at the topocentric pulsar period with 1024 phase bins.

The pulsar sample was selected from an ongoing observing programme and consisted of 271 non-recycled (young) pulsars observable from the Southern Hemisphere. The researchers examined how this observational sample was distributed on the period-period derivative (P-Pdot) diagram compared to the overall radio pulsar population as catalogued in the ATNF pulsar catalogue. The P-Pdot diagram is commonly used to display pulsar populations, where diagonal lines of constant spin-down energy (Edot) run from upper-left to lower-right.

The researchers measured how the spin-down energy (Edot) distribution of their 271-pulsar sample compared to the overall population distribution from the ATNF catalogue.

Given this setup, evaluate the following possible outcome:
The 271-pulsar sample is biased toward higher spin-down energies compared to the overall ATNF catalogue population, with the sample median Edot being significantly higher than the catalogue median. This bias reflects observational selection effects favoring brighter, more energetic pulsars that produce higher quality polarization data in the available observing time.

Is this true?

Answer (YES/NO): YES